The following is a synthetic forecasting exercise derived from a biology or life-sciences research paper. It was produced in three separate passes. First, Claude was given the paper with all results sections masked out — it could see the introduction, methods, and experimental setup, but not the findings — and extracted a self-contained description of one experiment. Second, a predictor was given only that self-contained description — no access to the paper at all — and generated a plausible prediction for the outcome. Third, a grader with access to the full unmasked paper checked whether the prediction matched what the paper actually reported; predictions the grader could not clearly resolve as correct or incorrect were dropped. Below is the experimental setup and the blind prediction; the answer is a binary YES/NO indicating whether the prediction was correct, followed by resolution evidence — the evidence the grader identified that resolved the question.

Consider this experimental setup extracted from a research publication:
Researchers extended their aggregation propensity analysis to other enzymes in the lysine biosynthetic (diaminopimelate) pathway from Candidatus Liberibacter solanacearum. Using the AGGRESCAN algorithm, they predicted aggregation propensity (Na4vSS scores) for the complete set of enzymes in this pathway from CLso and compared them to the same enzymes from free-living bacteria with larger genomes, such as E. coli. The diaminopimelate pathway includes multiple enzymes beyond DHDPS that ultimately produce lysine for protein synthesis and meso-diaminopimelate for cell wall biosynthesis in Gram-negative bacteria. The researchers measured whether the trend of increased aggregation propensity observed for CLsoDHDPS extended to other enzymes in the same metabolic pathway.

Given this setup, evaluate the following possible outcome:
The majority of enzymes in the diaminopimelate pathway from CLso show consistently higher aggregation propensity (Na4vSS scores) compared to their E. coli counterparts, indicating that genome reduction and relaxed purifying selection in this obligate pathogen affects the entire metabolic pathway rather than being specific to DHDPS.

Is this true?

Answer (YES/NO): YES